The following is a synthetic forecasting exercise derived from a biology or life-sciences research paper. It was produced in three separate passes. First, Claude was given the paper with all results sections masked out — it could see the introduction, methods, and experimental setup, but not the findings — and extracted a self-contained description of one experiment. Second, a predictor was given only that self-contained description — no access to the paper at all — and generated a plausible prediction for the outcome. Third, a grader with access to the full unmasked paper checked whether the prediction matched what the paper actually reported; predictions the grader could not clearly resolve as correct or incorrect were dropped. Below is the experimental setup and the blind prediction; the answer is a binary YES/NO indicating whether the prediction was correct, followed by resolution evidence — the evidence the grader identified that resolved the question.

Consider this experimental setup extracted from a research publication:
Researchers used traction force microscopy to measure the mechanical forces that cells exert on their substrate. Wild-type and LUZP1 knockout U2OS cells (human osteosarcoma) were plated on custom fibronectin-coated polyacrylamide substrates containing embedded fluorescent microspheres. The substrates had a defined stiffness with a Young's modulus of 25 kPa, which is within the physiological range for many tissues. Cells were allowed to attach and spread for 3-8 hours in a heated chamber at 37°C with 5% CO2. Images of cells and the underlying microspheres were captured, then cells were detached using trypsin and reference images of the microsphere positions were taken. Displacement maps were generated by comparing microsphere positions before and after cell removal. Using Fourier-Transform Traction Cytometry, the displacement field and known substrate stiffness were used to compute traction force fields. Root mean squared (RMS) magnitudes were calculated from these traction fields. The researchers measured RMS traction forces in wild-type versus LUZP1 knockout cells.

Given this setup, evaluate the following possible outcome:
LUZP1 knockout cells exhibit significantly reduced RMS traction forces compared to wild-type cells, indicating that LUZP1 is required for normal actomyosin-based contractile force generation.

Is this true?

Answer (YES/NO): YES